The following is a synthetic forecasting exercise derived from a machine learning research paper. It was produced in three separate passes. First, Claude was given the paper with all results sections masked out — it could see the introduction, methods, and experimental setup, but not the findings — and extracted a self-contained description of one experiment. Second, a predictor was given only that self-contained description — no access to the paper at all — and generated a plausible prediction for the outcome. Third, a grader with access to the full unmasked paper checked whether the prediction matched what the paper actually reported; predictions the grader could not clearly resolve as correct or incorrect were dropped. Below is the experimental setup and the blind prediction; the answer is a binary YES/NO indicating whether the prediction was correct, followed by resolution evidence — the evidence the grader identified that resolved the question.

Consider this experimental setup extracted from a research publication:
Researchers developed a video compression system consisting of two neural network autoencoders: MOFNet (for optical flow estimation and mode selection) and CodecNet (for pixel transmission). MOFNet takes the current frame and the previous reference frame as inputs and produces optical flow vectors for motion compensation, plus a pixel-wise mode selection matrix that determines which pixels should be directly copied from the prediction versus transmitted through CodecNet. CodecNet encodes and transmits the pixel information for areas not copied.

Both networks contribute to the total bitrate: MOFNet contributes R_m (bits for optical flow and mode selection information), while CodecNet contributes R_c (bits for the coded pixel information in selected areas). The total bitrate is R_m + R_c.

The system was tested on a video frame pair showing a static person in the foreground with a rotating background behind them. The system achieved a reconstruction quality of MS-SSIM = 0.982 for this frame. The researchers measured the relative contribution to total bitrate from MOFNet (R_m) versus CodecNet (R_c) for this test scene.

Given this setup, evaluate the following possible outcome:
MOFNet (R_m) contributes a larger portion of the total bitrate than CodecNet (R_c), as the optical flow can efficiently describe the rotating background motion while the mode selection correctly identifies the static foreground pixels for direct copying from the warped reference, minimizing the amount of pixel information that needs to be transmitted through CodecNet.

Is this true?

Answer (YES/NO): NO